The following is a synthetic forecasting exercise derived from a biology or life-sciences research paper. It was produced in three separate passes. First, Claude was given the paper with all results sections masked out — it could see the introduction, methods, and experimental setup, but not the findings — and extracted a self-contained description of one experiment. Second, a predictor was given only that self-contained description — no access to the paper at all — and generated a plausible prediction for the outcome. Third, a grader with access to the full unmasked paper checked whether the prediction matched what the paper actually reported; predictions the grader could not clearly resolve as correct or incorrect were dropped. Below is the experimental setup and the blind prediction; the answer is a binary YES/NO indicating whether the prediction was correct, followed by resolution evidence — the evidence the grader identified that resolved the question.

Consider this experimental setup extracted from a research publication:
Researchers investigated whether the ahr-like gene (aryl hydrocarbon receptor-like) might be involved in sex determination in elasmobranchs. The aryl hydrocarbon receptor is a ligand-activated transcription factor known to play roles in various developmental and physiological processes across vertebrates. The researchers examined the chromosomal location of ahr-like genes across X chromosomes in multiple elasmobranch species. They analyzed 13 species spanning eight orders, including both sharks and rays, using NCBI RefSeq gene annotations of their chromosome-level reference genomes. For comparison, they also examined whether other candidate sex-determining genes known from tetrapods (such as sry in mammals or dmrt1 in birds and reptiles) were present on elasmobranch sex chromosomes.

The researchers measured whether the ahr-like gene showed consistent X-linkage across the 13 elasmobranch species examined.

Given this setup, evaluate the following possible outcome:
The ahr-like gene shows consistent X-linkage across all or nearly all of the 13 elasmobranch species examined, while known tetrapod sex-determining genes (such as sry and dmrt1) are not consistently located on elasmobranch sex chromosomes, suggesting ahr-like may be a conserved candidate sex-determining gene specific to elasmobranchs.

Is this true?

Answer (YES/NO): YES